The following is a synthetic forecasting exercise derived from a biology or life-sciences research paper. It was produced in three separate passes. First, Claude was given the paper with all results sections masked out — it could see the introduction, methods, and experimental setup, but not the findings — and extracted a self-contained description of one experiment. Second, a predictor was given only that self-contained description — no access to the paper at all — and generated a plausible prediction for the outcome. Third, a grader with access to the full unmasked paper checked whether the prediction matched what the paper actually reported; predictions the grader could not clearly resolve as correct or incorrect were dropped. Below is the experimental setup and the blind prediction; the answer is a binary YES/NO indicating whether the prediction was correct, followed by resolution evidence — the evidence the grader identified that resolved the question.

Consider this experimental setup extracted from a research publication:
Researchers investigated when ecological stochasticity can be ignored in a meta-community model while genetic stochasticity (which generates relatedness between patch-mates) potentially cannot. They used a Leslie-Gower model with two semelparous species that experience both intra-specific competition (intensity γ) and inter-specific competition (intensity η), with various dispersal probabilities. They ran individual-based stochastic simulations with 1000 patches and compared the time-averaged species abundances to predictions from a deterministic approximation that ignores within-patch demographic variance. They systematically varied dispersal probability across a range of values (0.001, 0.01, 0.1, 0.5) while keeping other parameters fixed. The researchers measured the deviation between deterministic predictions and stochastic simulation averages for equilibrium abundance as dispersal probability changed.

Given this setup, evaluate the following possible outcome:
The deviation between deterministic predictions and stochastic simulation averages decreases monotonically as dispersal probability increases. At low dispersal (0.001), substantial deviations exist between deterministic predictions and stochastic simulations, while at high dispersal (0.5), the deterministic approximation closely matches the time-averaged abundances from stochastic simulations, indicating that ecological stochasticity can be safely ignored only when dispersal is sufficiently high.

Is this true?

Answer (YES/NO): YES